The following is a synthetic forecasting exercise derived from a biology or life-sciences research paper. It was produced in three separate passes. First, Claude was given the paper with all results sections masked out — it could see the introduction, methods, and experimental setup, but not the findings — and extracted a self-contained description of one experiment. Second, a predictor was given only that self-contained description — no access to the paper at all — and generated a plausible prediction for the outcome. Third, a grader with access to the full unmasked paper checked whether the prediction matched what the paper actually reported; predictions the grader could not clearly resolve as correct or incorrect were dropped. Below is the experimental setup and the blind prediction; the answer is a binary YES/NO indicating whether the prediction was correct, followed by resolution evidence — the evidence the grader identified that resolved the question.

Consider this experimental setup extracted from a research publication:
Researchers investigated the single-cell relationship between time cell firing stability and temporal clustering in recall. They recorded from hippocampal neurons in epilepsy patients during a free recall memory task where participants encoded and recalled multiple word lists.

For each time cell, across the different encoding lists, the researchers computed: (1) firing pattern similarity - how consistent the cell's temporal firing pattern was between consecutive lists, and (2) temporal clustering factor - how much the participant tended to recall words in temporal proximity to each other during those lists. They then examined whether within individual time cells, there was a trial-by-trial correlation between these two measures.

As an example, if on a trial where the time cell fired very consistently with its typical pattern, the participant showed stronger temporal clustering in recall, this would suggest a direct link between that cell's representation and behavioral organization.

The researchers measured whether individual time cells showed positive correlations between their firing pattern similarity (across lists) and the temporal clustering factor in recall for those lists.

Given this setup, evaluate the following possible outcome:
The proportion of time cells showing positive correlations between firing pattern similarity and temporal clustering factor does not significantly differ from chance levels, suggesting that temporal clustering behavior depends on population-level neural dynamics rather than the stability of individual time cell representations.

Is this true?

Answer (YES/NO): NO